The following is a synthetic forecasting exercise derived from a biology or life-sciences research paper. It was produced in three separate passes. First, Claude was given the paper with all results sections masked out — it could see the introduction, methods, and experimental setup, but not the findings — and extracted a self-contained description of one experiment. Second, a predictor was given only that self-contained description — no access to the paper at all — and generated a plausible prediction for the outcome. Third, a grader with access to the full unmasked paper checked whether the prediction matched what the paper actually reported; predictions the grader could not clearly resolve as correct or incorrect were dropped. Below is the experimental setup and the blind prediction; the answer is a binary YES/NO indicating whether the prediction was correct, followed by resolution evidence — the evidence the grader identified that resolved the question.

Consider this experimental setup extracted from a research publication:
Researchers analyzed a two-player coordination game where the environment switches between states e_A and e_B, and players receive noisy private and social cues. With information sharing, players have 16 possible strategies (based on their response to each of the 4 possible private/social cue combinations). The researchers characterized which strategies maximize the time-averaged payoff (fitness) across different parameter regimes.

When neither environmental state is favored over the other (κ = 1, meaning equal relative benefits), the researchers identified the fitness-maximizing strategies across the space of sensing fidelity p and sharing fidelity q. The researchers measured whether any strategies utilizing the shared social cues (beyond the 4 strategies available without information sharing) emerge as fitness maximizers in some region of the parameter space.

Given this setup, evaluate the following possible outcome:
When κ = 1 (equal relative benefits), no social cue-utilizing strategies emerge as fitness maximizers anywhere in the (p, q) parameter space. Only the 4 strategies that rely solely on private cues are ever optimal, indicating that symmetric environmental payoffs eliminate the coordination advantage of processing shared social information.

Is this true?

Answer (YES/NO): NO